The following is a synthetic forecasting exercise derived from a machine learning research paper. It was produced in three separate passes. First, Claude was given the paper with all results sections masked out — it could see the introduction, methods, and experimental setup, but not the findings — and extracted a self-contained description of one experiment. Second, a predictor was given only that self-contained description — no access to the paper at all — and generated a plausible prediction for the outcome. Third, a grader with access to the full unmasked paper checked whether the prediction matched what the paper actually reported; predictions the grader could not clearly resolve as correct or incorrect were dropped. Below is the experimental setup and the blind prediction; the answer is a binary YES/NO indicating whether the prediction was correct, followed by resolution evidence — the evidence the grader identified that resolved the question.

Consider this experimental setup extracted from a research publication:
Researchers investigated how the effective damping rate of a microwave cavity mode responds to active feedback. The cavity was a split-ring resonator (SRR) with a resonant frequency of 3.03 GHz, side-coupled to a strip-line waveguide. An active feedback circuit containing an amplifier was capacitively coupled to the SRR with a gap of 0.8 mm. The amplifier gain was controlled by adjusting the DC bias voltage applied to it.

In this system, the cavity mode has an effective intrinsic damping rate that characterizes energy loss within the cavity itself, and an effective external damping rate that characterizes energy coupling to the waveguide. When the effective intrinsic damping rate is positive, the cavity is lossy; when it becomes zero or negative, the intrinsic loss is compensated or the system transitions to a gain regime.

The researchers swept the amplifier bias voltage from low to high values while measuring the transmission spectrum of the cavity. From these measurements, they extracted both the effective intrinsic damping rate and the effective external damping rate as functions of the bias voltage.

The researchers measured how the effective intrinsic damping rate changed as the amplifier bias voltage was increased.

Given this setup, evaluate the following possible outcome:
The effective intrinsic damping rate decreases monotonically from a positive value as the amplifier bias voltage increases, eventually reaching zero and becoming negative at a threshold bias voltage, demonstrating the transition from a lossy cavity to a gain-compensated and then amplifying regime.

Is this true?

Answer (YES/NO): YES